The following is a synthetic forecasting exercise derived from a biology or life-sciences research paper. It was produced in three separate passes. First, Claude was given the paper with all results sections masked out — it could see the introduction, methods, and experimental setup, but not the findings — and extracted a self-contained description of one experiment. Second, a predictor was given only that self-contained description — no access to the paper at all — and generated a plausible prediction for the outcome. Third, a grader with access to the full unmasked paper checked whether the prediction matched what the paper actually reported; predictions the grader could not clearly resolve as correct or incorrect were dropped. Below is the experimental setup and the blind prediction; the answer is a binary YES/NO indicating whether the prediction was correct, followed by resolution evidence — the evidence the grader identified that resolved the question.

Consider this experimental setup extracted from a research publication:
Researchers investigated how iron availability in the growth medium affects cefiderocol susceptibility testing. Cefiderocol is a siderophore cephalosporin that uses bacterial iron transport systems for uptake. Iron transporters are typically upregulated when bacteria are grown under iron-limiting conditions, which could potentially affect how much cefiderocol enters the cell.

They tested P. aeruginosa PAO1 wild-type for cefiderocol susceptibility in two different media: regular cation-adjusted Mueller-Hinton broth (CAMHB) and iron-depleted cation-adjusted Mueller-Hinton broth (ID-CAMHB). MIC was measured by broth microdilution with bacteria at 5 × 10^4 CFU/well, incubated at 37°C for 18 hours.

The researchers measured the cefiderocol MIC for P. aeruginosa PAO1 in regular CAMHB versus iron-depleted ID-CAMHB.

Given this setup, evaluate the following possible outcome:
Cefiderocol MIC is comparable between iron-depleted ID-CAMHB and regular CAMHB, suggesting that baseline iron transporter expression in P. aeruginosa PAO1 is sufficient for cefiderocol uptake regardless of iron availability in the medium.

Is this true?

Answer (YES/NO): NO